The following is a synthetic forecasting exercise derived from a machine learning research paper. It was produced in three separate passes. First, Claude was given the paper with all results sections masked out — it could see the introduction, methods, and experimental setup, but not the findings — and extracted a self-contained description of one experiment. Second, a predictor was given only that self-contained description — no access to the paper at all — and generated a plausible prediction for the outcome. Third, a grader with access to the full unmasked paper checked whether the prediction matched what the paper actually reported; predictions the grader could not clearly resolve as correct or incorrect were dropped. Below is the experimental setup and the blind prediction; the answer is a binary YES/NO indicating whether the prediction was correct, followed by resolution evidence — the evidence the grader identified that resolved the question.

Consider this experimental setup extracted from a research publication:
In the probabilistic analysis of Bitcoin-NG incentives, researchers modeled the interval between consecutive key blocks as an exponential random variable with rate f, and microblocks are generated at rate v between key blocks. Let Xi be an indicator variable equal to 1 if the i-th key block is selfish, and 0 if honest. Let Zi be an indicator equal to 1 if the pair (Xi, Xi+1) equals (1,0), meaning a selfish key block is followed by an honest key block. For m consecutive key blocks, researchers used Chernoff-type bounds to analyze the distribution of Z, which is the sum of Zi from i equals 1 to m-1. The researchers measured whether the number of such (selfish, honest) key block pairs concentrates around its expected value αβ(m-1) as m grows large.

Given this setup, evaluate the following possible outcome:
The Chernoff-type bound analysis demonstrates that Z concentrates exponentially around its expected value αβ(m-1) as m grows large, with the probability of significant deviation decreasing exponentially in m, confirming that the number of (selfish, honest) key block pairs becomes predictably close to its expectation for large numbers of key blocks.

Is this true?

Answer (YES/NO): YES